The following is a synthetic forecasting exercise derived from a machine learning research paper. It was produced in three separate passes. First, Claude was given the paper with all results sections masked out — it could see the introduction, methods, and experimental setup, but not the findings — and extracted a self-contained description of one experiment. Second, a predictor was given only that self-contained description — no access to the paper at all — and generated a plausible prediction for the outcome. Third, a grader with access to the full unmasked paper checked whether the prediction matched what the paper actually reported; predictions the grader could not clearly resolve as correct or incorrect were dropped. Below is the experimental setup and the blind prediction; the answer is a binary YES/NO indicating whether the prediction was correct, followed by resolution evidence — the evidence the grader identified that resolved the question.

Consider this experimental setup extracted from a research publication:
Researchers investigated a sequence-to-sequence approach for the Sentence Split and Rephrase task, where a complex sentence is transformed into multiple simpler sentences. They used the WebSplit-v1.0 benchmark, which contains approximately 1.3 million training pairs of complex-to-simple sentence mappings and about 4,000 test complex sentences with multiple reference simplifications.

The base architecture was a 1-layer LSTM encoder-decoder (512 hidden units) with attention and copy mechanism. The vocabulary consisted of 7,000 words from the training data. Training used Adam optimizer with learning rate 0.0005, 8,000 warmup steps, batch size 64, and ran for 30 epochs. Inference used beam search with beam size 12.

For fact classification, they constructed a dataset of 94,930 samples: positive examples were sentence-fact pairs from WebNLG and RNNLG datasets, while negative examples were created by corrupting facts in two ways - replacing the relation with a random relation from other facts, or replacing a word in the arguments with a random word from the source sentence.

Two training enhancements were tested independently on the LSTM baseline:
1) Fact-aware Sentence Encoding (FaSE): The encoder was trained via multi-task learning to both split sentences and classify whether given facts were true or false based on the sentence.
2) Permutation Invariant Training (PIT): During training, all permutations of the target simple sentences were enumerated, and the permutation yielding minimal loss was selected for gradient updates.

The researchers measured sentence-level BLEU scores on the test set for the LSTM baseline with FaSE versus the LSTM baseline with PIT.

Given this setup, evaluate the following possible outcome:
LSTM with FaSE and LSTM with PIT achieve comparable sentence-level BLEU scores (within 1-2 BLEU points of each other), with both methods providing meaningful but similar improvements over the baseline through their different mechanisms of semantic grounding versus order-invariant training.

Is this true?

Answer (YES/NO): YES